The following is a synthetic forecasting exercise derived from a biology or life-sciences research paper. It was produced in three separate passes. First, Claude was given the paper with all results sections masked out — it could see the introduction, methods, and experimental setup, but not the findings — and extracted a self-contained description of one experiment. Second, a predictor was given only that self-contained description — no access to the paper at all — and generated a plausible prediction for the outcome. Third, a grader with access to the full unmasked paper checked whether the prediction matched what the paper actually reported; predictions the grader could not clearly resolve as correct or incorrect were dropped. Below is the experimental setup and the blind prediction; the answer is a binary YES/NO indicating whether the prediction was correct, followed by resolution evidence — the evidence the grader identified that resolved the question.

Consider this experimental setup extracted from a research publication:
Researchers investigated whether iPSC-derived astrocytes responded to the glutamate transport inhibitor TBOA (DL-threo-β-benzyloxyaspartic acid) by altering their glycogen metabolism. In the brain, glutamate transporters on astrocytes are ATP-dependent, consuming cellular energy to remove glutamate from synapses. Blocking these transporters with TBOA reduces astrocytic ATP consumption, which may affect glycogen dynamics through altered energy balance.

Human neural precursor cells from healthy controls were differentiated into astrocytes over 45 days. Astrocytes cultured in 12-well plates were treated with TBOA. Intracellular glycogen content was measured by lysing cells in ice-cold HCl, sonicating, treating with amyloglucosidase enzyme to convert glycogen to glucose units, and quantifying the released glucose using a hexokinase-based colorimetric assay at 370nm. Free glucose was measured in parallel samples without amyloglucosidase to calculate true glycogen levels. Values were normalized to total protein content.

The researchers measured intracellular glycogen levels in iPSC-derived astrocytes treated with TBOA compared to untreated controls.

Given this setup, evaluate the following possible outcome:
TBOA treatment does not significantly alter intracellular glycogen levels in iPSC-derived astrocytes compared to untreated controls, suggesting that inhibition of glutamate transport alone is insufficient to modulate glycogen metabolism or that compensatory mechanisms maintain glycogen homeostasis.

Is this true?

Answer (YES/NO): YES